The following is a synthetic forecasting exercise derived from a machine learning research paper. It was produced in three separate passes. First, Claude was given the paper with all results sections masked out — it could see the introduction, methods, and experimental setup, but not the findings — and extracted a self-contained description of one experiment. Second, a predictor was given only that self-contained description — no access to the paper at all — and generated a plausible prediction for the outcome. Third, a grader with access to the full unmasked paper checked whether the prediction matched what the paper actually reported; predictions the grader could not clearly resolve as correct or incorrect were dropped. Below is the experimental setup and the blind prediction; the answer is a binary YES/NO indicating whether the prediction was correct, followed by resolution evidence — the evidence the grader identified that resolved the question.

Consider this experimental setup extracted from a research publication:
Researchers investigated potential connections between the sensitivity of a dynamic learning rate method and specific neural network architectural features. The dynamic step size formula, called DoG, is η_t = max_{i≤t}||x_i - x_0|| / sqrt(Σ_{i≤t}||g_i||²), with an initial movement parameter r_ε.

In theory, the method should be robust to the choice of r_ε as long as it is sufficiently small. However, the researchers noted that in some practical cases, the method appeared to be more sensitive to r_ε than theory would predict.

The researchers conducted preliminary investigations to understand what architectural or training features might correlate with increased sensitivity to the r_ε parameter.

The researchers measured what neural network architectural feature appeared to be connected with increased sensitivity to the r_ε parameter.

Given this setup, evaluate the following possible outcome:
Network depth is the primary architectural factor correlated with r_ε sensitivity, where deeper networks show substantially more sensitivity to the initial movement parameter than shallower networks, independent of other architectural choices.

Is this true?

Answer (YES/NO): NO